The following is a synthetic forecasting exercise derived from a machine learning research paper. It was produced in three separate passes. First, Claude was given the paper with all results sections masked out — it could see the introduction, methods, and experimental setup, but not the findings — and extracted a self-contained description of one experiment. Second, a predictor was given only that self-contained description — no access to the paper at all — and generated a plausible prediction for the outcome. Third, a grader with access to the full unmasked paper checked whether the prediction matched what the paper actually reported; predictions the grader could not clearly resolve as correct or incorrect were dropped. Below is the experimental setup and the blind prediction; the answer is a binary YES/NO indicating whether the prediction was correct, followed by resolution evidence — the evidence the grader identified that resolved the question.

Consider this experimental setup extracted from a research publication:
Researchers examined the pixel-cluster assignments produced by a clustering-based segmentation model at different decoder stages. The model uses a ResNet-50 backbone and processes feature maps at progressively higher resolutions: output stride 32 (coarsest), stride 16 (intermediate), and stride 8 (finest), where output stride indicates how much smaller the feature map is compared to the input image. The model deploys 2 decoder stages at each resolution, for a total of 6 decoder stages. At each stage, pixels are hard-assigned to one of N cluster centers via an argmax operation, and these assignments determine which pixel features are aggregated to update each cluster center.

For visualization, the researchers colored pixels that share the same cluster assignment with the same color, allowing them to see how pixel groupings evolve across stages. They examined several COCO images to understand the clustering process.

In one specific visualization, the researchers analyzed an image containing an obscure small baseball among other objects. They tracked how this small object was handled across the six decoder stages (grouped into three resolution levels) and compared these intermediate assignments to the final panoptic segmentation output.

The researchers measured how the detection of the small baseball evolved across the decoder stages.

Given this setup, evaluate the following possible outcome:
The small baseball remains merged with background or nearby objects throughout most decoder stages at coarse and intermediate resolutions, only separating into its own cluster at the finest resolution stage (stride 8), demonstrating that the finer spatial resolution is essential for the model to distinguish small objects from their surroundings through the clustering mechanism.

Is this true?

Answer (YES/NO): NO